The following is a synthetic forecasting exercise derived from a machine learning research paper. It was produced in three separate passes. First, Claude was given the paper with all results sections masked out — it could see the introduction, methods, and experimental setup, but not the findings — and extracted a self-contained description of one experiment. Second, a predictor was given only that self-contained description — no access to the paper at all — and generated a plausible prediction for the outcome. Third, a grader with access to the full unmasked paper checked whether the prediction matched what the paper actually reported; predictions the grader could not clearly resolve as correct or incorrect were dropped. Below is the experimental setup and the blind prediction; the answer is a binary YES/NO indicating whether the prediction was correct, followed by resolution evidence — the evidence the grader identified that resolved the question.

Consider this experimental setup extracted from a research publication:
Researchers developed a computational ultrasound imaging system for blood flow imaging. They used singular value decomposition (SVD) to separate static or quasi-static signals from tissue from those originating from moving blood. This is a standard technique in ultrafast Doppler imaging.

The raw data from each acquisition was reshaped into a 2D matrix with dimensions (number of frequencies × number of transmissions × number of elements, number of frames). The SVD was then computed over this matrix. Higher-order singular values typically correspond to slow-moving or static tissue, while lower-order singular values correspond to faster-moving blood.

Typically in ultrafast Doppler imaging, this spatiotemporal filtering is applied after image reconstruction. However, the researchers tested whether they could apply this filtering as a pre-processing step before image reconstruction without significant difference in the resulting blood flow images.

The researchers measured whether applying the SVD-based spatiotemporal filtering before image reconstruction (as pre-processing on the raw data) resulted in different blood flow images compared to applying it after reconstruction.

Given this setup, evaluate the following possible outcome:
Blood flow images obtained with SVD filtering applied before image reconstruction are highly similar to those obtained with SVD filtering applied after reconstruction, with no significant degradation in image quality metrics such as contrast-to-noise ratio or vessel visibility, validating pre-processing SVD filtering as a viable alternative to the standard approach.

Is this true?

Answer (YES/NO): YES